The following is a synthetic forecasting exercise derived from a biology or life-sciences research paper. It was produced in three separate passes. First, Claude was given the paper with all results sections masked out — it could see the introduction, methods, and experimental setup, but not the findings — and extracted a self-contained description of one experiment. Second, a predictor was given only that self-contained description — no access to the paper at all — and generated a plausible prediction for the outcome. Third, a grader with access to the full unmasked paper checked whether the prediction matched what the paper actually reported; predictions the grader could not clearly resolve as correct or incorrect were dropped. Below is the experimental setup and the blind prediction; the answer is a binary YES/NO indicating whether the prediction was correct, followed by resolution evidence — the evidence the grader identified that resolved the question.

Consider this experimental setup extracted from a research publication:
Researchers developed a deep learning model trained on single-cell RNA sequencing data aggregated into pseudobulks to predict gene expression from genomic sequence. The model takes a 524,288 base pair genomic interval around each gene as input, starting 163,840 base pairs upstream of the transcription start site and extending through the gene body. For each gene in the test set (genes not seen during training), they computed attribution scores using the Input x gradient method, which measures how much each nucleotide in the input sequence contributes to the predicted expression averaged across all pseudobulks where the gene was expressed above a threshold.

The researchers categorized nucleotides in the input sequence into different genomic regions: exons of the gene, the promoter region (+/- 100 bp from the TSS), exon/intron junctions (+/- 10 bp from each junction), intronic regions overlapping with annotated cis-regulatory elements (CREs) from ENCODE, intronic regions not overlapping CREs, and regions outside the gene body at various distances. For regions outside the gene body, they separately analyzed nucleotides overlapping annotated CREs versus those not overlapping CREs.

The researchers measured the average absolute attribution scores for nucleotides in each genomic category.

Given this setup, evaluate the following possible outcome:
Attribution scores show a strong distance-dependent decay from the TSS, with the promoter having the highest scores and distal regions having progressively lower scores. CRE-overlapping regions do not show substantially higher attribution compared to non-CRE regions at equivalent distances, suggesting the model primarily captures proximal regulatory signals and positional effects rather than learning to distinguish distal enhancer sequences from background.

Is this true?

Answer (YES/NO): NO